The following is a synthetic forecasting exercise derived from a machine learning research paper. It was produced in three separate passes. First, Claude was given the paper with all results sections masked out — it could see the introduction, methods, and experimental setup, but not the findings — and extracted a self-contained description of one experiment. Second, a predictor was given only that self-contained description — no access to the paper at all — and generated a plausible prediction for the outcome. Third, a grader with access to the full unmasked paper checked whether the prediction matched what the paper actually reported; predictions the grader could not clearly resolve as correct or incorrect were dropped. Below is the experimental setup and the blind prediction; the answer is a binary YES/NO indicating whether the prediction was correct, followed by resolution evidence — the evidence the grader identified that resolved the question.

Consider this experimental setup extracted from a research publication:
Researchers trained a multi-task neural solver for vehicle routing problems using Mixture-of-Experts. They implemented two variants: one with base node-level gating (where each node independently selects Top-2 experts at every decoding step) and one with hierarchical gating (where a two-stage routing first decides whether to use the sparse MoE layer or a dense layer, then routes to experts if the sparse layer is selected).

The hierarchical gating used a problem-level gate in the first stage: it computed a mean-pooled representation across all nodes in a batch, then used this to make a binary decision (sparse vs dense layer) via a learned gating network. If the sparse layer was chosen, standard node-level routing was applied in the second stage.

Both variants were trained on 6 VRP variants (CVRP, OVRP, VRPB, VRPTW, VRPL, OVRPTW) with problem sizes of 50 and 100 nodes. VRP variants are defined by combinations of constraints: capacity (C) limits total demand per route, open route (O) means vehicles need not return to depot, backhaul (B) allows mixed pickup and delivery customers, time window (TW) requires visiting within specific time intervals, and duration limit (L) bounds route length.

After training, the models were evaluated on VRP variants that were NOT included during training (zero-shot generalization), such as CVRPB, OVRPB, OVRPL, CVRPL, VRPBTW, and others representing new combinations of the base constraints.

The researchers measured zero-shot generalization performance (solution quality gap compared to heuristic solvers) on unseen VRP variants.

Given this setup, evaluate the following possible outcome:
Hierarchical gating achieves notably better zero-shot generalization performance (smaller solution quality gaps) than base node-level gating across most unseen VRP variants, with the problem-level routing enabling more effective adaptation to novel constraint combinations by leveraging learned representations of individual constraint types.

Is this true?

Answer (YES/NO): NO